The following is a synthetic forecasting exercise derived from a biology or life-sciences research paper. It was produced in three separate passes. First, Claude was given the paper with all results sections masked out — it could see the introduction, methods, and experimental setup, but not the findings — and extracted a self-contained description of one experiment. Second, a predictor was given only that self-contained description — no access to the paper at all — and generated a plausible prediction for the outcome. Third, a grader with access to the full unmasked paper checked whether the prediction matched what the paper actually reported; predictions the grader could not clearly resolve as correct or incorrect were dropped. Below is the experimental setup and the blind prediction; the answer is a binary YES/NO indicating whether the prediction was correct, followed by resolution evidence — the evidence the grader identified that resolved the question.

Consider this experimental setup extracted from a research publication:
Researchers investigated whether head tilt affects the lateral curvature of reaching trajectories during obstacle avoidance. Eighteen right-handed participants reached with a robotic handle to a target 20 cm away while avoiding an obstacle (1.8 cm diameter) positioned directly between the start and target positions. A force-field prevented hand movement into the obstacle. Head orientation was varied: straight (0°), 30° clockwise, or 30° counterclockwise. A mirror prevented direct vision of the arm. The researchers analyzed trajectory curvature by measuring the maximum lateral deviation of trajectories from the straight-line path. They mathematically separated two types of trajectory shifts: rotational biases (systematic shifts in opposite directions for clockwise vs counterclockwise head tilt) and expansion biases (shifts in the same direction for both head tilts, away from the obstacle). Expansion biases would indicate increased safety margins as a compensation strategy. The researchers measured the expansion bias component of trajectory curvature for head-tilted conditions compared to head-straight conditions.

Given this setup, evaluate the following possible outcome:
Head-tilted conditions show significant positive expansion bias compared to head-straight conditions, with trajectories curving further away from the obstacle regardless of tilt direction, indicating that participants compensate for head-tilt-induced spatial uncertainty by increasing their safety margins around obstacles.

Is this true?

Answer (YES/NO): NO